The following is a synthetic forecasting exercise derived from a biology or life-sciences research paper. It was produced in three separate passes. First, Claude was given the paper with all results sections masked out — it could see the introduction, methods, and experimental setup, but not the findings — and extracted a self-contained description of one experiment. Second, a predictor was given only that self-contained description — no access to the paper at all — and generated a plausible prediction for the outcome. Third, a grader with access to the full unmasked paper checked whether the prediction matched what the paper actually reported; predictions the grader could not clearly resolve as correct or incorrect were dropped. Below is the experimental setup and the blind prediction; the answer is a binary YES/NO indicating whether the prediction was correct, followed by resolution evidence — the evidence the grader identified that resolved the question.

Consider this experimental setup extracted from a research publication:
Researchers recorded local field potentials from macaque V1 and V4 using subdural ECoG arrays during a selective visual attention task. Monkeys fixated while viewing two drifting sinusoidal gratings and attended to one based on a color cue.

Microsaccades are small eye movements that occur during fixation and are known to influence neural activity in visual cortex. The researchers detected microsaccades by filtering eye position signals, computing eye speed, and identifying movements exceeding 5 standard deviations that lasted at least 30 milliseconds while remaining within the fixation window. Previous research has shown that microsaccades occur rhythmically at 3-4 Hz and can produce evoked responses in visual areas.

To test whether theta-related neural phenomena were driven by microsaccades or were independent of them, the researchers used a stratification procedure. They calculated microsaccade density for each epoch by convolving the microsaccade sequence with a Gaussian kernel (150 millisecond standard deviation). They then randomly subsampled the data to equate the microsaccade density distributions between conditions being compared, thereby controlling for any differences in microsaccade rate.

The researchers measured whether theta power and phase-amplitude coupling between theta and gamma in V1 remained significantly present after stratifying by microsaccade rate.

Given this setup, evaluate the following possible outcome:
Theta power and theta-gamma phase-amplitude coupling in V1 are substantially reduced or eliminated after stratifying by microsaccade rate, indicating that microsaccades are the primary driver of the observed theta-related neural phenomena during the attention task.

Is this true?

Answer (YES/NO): NO